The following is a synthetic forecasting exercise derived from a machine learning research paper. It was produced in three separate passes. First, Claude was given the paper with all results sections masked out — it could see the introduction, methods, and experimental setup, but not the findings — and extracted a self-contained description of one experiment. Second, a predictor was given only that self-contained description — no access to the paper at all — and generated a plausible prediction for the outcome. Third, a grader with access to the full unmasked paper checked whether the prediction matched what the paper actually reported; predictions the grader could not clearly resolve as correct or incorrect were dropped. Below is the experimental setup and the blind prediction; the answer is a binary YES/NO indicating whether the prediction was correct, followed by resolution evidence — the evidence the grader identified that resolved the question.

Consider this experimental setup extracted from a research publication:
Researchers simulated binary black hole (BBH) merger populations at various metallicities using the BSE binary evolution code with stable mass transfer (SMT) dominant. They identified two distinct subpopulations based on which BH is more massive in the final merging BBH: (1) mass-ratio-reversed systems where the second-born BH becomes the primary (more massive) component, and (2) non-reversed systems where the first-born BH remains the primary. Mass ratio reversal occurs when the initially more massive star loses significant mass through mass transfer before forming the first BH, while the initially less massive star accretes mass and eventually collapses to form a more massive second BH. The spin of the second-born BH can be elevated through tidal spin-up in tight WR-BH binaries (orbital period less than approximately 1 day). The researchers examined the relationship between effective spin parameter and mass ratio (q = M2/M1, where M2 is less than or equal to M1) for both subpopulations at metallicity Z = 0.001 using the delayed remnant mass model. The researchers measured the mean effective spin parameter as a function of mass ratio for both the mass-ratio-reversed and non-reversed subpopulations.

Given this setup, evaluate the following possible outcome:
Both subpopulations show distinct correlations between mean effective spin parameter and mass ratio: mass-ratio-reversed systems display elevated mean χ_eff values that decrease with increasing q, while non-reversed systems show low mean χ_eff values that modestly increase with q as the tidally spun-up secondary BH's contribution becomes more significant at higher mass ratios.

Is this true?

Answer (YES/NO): YES